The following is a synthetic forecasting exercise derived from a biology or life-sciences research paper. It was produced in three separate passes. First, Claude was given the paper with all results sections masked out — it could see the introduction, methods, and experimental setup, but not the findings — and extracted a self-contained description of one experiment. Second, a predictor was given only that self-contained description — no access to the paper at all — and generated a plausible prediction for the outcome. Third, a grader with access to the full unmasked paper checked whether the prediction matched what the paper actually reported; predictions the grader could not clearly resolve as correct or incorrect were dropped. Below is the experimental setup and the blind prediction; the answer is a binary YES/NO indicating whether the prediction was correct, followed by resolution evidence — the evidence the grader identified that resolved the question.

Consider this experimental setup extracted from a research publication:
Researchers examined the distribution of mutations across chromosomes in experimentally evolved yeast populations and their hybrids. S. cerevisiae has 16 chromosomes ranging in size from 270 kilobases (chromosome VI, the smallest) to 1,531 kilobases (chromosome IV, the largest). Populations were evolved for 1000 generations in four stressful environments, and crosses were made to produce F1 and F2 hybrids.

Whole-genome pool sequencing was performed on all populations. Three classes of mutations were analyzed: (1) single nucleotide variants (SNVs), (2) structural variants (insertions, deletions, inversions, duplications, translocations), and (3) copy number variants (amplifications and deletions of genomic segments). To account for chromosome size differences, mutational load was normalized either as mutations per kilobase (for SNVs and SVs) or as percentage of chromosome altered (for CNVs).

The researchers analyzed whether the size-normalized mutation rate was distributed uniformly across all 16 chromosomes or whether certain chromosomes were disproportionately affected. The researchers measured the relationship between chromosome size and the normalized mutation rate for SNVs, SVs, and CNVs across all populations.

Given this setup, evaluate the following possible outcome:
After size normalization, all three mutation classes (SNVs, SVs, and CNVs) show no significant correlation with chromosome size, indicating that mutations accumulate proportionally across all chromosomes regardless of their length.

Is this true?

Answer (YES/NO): NO